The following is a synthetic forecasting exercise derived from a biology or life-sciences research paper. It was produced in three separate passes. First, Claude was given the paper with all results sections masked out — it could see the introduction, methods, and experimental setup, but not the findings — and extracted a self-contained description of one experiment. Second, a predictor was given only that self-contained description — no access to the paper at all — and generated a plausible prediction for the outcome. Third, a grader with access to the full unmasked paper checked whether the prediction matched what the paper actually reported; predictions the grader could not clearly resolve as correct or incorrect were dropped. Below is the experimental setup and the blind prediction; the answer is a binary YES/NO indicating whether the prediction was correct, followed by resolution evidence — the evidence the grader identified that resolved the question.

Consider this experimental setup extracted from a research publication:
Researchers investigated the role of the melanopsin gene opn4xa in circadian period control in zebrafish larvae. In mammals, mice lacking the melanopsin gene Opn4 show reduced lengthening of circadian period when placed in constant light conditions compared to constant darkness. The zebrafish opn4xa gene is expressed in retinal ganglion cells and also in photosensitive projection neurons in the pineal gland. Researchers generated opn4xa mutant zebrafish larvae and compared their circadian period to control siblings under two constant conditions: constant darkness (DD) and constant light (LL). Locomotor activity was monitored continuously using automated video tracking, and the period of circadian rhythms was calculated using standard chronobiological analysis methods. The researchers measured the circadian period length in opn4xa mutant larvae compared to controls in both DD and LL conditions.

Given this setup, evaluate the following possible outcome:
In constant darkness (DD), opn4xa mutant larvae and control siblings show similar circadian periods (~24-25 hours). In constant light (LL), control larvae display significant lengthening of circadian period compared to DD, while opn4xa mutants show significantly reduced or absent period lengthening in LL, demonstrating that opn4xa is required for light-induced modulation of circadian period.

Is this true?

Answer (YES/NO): NO